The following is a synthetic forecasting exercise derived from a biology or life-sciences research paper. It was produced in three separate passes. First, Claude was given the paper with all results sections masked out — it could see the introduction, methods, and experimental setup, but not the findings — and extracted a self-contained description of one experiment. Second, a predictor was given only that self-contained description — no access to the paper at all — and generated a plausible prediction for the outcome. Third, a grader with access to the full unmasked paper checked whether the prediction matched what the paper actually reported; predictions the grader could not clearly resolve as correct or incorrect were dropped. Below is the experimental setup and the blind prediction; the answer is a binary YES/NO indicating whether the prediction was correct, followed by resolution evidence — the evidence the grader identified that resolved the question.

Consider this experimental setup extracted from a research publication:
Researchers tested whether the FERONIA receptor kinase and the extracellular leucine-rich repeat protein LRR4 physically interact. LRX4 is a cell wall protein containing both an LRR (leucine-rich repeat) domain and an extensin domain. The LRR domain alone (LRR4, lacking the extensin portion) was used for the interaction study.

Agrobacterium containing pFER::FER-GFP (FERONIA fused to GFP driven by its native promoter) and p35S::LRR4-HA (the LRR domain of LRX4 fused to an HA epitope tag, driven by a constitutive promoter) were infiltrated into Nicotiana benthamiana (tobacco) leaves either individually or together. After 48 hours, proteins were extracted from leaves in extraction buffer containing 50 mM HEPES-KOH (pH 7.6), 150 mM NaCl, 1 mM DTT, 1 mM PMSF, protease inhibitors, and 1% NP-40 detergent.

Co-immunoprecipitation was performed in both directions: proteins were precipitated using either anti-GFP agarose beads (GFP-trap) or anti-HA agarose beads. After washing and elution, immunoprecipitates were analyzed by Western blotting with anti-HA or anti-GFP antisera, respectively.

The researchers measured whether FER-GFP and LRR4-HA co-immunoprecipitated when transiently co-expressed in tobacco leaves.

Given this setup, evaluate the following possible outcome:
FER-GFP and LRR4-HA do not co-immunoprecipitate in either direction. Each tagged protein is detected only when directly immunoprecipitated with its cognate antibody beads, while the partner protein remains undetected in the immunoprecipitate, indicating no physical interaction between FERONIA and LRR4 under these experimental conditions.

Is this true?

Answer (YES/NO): NO